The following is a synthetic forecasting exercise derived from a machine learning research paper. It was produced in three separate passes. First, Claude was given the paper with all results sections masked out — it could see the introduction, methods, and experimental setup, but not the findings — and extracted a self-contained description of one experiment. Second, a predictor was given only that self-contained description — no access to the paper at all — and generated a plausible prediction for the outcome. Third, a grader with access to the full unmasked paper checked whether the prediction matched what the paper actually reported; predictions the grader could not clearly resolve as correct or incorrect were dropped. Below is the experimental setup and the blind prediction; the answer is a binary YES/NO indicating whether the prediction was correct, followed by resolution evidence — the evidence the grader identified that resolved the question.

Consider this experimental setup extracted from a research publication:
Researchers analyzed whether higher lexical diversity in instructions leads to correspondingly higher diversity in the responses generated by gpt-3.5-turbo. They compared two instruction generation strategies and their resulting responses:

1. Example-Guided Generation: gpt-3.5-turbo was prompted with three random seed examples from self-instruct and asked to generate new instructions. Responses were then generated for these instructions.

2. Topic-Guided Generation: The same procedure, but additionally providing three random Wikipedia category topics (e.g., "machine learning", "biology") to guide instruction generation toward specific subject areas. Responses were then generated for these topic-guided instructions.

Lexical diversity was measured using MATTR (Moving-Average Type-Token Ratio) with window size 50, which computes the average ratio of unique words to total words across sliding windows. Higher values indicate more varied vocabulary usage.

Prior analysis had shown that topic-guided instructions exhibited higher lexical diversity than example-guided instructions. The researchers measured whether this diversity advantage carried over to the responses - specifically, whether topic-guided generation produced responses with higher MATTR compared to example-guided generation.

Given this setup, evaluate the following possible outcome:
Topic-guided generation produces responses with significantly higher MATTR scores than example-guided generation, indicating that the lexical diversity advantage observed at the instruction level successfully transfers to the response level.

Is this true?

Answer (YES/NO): YES